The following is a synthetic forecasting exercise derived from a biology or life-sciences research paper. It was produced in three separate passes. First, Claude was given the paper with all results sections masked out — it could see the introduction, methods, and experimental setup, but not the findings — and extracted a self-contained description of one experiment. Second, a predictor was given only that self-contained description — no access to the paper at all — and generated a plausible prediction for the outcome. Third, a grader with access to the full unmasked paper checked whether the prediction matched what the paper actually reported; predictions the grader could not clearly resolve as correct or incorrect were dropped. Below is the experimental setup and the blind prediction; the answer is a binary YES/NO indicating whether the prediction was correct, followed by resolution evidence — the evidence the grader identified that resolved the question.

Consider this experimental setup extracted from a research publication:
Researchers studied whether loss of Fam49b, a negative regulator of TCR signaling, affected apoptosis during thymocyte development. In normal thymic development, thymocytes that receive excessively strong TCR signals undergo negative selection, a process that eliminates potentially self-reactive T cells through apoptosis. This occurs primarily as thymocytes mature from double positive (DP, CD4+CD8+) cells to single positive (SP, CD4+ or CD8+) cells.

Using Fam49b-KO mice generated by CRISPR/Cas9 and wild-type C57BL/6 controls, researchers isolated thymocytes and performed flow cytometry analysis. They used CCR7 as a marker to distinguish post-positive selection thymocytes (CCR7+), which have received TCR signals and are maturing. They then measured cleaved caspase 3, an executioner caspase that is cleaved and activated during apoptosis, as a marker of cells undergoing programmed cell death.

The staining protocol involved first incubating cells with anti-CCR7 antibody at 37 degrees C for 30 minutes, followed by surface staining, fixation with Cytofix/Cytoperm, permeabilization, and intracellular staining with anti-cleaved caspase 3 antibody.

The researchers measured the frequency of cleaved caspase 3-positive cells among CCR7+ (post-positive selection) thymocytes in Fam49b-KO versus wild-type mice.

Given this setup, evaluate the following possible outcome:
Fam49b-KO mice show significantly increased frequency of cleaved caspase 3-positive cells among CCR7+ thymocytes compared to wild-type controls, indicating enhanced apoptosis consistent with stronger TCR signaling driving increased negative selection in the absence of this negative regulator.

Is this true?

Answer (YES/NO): YES